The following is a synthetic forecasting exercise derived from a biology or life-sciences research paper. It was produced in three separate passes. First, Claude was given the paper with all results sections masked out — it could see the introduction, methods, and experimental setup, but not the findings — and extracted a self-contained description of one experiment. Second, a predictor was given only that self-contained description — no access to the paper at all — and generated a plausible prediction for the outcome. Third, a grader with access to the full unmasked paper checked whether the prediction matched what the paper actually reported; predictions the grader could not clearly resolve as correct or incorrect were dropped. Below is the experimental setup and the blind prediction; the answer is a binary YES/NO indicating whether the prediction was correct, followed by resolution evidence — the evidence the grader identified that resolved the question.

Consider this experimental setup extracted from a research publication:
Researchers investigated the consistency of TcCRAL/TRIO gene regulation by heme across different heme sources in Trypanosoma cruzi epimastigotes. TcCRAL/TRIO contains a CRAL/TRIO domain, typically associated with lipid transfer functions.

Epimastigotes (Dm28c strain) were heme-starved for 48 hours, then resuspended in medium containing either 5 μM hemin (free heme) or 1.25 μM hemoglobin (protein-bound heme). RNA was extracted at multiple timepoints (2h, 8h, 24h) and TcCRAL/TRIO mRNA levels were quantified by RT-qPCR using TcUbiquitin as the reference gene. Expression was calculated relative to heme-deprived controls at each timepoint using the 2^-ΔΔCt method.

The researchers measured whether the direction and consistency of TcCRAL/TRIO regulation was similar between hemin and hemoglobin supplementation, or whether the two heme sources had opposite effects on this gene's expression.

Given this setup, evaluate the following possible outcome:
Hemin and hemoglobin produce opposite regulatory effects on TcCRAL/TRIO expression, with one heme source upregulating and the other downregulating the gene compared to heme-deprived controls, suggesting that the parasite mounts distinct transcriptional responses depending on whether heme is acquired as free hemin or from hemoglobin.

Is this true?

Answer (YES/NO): NO